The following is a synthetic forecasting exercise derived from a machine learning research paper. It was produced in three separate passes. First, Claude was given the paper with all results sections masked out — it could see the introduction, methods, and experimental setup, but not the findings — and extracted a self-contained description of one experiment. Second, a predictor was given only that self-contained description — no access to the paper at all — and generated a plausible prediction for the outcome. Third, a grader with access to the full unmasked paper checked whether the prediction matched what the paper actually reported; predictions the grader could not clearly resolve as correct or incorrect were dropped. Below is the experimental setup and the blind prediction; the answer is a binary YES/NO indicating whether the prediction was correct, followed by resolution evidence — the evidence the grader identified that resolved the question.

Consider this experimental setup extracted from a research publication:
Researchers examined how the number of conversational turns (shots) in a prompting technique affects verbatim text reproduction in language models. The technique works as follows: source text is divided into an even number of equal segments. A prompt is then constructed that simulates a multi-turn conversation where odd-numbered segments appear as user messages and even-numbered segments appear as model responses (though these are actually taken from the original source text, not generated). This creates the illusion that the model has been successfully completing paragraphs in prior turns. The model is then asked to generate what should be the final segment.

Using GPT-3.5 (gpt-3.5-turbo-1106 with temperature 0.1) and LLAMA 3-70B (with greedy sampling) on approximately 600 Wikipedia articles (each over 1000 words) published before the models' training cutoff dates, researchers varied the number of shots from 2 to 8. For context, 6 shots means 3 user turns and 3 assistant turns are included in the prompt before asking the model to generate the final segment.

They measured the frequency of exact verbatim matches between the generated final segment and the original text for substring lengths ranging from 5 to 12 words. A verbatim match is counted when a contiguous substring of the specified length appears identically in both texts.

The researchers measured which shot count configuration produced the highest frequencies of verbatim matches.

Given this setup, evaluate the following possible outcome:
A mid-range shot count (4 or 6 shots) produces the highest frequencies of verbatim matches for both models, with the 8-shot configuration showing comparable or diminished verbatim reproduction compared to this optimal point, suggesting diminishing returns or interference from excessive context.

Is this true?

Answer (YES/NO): YES